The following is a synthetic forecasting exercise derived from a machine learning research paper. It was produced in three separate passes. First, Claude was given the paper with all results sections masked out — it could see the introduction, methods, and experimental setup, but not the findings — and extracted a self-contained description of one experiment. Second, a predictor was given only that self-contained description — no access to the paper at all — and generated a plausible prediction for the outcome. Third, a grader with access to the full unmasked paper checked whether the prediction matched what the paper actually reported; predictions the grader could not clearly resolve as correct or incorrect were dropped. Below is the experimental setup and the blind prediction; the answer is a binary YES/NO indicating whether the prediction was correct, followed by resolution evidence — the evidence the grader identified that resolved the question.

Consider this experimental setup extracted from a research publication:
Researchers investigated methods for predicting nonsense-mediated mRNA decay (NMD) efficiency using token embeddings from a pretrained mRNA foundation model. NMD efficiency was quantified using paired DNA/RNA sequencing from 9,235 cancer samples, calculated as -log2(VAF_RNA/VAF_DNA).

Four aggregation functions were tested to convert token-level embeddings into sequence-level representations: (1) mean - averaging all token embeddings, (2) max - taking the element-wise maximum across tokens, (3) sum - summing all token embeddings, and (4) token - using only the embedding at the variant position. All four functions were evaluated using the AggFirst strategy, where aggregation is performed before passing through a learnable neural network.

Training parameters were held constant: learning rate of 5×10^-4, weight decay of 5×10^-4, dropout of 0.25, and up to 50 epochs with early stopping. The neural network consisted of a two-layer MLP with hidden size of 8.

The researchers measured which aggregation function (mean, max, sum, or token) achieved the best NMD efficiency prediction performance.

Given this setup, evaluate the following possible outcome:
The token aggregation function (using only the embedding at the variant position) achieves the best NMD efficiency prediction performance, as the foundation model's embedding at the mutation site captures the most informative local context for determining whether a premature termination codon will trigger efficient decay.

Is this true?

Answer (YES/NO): NO